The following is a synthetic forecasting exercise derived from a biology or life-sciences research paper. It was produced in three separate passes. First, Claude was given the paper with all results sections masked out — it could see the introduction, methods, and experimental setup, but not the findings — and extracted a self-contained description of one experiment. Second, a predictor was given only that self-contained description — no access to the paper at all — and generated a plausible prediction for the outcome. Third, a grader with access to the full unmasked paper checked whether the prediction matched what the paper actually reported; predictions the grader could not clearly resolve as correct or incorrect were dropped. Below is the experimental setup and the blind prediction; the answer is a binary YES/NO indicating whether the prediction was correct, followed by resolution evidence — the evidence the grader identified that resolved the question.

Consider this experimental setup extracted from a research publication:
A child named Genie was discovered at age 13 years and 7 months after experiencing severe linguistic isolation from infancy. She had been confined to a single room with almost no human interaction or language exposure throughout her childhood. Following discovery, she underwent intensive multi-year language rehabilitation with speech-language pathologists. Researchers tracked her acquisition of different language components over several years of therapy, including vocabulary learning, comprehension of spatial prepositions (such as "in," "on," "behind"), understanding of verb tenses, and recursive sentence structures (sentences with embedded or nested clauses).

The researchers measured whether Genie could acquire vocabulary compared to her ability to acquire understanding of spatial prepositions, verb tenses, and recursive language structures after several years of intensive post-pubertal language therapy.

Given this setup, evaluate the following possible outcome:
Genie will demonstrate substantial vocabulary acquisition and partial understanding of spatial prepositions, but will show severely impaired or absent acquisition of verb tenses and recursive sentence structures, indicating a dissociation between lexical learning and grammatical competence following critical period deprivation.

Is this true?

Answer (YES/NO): NO